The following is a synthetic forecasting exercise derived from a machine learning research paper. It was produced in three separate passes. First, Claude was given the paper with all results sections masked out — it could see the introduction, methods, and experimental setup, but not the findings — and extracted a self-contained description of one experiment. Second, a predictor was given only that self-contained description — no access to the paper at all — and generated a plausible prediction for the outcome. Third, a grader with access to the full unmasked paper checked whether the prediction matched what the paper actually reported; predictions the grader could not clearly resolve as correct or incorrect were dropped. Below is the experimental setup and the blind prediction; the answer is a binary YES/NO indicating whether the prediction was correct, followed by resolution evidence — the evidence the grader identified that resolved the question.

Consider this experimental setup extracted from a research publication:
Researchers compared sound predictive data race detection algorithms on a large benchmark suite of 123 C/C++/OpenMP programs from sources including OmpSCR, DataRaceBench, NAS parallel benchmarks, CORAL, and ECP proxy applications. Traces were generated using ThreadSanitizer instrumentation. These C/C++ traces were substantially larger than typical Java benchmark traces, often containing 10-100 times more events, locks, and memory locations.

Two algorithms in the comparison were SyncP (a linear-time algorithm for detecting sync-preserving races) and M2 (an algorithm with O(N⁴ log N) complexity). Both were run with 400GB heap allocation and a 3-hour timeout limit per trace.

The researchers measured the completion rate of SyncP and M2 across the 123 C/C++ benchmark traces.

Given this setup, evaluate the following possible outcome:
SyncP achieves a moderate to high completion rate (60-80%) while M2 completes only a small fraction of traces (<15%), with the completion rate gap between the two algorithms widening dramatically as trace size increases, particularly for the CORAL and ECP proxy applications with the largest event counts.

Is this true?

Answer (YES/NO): NO